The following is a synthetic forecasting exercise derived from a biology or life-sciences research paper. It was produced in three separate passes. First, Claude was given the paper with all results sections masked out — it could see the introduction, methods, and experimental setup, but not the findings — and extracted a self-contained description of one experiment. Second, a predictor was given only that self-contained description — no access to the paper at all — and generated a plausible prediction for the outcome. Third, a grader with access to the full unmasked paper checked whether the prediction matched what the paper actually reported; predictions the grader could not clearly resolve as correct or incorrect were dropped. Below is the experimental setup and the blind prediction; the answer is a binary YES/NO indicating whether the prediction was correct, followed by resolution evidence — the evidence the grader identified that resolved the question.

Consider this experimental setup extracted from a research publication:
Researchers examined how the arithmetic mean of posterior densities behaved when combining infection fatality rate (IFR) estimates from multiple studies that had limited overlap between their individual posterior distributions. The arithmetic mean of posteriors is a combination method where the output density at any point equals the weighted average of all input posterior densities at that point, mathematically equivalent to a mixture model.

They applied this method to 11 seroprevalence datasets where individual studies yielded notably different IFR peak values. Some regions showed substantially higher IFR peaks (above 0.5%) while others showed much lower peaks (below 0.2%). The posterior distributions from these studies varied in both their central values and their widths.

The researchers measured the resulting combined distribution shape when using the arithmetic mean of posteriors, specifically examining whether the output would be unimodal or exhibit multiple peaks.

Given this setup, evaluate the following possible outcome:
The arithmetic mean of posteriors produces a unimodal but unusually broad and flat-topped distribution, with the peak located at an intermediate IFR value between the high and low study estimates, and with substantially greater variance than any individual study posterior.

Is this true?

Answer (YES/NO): NO